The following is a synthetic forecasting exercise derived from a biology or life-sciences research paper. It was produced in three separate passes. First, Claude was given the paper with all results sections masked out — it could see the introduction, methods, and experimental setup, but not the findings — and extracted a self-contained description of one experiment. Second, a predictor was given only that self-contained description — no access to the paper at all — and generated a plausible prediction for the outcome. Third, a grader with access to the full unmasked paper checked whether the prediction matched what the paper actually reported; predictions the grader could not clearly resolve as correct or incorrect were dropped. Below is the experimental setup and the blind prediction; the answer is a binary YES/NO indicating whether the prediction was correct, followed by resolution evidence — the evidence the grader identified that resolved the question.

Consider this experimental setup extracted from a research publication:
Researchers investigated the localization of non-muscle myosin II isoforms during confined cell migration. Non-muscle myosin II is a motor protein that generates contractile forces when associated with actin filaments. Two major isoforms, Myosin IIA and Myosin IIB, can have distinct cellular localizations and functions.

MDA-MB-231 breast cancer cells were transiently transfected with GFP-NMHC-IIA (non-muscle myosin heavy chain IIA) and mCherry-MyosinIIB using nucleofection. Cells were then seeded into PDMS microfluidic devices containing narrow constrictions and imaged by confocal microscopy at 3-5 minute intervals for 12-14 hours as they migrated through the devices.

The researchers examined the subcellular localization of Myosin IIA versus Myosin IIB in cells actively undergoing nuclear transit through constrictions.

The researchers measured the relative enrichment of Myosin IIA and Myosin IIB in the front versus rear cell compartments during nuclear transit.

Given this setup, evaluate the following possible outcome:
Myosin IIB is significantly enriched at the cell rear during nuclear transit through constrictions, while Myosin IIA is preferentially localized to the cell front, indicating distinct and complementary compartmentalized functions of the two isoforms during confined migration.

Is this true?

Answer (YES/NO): NO